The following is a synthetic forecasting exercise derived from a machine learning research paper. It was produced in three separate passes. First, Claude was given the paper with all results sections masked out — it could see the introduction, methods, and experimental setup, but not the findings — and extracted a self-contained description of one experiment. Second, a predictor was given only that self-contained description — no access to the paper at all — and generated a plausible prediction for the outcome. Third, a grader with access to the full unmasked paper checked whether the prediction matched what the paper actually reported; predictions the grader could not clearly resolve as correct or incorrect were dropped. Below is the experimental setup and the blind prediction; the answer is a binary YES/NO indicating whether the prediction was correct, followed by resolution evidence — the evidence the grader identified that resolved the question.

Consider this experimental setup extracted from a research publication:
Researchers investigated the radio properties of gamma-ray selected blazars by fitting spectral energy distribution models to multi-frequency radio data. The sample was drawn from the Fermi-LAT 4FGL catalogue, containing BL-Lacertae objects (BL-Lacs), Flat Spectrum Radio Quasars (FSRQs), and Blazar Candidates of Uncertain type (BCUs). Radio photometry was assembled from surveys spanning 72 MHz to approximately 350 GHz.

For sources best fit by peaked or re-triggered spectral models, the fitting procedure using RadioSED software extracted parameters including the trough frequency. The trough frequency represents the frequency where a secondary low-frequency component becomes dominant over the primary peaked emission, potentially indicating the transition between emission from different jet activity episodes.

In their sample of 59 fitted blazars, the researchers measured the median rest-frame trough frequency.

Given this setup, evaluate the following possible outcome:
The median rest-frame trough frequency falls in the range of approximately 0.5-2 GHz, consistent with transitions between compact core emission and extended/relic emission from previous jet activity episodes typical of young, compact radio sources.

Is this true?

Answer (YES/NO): YES